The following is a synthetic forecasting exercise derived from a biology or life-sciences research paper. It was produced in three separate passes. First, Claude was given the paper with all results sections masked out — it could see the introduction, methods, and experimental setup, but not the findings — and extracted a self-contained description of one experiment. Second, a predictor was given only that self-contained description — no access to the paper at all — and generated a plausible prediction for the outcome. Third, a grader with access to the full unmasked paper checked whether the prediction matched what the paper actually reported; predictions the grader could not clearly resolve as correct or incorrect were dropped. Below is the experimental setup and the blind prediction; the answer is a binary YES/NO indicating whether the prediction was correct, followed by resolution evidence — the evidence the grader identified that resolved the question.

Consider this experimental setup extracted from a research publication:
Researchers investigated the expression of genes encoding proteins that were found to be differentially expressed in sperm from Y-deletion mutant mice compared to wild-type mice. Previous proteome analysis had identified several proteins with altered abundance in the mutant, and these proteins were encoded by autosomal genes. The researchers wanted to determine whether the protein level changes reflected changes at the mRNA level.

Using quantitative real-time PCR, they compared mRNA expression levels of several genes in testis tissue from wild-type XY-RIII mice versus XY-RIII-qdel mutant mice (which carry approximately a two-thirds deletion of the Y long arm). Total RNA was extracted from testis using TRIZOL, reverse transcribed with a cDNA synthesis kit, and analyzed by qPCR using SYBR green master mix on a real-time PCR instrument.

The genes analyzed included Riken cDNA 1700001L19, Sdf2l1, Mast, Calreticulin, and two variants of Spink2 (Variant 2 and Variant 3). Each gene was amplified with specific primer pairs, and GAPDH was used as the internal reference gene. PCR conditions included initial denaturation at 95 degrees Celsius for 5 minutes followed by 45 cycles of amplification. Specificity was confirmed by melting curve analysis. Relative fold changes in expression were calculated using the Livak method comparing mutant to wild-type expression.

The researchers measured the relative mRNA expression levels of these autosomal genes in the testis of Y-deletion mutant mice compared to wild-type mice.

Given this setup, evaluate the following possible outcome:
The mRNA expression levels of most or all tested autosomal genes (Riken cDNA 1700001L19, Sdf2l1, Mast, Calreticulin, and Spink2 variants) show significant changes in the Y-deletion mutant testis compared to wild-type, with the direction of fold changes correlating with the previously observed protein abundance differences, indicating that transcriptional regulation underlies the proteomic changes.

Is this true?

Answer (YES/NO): NO